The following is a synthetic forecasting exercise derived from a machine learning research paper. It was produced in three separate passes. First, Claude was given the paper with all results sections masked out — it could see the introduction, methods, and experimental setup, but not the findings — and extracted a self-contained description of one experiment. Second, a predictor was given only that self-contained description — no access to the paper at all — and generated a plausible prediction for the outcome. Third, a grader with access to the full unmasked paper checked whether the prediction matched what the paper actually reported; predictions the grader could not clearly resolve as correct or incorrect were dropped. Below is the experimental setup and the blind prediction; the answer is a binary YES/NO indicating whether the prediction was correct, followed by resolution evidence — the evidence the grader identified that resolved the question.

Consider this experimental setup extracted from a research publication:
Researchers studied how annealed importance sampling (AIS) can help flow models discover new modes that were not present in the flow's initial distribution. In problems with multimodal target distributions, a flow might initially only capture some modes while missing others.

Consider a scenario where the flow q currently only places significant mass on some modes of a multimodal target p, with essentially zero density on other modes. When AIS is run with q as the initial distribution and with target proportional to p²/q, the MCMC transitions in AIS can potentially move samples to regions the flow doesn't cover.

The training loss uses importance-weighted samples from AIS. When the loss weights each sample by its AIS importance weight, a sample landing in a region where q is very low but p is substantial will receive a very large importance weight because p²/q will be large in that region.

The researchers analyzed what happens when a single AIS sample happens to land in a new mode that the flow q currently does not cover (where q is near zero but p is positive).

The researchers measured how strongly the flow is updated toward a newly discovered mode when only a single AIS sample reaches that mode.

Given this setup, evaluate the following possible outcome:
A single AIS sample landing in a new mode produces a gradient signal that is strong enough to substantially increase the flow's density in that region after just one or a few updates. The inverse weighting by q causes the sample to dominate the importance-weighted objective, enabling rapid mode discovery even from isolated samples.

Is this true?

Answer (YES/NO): YES